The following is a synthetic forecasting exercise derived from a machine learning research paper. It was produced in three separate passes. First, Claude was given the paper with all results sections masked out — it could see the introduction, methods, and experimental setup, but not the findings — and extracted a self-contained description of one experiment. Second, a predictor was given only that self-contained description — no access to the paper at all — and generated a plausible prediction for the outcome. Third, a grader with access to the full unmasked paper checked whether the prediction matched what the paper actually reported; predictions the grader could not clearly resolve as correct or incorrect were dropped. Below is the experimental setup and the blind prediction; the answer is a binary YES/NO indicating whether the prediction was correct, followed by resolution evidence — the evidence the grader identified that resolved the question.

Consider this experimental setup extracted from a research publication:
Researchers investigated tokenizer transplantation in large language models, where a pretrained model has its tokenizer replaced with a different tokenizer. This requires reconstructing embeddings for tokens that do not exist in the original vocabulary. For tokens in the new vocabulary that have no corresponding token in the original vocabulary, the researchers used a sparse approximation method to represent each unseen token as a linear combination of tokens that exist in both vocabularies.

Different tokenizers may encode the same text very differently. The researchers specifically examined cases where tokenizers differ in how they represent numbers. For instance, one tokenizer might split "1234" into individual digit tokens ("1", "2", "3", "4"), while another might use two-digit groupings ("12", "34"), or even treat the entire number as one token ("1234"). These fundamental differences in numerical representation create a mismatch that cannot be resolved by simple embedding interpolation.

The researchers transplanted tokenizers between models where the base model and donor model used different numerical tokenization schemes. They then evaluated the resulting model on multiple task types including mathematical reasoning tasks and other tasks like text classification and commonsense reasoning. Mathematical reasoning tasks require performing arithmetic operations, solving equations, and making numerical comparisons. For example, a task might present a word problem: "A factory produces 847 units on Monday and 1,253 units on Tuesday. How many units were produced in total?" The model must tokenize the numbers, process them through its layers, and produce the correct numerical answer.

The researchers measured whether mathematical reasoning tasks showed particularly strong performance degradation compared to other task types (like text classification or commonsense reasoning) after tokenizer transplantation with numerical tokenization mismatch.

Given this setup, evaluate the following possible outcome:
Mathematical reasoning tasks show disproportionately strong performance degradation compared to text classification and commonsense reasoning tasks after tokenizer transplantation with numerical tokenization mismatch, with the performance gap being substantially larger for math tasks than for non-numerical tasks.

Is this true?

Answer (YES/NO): YES